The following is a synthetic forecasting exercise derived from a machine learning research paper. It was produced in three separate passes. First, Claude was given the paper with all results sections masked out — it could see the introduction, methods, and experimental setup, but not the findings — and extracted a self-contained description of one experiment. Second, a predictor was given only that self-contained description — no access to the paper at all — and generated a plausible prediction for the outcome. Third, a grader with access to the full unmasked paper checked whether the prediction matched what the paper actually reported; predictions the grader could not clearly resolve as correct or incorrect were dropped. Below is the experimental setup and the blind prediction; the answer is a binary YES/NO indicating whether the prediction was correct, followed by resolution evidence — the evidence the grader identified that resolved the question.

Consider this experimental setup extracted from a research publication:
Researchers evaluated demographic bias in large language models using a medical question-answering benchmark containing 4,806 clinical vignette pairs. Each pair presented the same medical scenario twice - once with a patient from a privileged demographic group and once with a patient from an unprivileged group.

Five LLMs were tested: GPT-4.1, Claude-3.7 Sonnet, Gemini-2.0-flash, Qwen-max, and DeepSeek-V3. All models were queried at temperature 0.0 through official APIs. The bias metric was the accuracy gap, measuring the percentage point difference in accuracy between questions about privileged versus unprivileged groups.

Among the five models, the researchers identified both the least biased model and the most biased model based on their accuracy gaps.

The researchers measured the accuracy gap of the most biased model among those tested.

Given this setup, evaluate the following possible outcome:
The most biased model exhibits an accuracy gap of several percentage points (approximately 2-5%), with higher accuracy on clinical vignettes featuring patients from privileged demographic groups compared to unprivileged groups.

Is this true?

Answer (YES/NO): NO